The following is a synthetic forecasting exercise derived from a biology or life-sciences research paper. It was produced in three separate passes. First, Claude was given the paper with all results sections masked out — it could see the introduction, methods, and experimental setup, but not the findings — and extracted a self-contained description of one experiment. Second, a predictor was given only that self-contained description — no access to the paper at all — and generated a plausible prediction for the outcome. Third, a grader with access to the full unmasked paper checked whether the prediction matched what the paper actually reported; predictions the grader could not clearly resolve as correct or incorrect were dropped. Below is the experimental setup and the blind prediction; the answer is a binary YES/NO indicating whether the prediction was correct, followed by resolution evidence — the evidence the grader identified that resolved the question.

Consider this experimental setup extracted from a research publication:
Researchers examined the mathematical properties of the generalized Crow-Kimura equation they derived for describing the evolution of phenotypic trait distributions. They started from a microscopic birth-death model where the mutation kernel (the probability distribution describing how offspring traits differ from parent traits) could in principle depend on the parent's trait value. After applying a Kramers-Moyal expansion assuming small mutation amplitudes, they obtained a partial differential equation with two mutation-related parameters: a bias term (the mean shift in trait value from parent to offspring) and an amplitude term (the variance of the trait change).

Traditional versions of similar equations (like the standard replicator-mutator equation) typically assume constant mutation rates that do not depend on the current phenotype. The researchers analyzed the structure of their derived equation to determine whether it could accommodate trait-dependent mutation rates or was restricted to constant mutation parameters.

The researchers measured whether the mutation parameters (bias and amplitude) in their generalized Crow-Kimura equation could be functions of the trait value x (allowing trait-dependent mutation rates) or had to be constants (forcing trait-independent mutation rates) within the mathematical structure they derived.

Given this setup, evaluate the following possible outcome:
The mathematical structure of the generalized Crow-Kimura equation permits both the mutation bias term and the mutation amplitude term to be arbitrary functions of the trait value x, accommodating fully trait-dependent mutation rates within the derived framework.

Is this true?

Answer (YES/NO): YES